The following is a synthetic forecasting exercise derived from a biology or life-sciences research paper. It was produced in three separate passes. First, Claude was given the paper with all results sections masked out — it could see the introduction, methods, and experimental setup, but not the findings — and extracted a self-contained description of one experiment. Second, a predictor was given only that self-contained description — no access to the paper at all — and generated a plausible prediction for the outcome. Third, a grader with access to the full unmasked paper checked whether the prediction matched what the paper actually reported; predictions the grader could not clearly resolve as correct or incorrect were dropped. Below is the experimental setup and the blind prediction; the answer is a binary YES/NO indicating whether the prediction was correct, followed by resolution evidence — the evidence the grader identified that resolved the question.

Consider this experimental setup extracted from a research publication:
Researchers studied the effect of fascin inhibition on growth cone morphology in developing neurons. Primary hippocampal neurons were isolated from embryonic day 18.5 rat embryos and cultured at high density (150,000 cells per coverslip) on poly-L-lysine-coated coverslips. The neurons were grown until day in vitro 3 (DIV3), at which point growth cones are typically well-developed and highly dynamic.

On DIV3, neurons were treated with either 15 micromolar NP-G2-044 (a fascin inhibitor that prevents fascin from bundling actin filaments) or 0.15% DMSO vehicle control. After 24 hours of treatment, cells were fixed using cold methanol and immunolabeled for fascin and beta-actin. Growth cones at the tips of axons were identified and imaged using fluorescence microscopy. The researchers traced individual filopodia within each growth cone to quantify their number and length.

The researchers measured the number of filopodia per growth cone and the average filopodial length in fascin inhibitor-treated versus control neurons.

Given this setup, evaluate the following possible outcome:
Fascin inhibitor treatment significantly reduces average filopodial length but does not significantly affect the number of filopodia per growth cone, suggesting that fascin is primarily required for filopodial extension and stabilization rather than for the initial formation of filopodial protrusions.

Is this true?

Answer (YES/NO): NO